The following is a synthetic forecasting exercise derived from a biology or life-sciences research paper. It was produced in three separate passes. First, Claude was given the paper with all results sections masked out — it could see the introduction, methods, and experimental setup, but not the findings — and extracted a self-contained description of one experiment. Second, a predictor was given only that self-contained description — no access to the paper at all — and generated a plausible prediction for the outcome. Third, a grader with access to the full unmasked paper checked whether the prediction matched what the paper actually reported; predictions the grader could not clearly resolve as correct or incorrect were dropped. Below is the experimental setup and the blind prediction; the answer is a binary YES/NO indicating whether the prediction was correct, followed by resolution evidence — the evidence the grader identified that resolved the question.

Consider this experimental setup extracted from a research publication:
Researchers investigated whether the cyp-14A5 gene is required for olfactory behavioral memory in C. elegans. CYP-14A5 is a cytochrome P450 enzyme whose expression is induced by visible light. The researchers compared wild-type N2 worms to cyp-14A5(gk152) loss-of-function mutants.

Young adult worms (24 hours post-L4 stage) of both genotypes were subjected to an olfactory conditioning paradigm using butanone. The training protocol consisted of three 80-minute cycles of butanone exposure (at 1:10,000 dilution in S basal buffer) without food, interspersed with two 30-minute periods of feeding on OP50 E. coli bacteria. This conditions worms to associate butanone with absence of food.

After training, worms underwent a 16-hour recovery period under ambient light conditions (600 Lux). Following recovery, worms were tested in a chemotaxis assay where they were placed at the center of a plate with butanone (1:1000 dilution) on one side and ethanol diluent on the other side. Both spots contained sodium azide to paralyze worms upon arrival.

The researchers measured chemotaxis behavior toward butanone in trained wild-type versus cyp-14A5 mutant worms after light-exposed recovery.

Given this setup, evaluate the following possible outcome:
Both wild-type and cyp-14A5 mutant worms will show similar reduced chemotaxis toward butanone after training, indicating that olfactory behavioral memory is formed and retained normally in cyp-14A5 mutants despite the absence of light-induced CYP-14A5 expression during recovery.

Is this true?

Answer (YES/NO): NO